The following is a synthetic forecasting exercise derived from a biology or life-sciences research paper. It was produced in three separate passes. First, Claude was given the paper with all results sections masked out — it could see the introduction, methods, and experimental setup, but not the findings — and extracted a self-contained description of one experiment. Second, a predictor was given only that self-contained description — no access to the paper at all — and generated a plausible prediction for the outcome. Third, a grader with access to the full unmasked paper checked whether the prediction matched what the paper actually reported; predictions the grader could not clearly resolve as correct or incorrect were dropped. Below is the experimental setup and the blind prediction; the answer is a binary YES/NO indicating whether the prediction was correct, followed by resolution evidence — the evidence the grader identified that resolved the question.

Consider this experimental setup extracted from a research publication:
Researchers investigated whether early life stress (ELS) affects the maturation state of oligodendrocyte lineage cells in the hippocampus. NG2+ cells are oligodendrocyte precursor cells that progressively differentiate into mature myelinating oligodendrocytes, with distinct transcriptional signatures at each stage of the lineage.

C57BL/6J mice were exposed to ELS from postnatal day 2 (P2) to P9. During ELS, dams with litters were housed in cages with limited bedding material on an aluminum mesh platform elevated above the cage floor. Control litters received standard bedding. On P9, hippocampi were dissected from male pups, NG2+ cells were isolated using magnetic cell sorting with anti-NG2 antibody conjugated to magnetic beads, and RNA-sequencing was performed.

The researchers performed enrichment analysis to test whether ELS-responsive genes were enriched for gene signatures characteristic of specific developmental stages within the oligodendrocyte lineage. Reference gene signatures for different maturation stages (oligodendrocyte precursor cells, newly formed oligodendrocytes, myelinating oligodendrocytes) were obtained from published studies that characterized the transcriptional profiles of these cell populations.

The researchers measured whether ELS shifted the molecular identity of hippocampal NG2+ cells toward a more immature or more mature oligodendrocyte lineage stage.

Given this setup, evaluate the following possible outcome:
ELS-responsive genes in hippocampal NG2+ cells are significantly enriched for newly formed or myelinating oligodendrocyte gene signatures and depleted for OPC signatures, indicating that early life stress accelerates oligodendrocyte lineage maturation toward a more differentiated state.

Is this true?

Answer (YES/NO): NO